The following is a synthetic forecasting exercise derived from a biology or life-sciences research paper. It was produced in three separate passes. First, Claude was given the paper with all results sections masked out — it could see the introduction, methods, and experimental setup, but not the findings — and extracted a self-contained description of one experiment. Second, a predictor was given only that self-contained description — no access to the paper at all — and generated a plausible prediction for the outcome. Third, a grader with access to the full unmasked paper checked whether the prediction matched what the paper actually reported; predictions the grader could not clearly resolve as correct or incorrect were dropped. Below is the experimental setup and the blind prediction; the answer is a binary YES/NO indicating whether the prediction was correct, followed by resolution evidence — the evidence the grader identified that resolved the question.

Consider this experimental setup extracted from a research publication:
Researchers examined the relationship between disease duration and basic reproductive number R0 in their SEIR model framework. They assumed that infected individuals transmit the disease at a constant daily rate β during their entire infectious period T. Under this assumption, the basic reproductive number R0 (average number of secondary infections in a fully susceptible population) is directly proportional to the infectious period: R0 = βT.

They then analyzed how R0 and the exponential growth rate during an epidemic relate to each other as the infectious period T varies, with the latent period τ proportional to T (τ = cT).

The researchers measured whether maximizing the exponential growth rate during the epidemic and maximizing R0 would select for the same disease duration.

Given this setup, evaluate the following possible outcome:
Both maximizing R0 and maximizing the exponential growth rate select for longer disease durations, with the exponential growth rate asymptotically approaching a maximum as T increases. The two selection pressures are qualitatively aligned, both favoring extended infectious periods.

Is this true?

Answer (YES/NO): NO